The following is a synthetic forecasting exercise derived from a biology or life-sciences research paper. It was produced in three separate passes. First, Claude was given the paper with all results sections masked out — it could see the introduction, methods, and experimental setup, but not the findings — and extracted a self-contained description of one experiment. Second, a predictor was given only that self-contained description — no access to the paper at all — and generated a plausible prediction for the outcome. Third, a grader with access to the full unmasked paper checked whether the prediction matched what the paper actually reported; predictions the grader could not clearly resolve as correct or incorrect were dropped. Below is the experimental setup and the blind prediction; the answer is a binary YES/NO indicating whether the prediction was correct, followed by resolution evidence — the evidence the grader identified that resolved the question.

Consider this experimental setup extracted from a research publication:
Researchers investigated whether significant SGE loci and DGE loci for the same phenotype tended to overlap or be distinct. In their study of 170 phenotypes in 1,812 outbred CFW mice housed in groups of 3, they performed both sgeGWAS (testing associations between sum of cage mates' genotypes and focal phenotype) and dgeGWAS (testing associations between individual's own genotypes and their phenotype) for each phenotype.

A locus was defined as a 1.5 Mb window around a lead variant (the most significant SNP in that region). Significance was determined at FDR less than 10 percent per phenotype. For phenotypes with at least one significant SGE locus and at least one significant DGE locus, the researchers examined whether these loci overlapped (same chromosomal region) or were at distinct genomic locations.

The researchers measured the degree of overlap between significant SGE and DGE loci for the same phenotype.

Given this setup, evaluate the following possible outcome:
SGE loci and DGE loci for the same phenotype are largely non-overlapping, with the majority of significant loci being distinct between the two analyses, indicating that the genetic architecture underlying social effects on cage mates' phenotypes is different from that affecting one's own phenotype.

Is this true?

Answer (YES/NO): YES